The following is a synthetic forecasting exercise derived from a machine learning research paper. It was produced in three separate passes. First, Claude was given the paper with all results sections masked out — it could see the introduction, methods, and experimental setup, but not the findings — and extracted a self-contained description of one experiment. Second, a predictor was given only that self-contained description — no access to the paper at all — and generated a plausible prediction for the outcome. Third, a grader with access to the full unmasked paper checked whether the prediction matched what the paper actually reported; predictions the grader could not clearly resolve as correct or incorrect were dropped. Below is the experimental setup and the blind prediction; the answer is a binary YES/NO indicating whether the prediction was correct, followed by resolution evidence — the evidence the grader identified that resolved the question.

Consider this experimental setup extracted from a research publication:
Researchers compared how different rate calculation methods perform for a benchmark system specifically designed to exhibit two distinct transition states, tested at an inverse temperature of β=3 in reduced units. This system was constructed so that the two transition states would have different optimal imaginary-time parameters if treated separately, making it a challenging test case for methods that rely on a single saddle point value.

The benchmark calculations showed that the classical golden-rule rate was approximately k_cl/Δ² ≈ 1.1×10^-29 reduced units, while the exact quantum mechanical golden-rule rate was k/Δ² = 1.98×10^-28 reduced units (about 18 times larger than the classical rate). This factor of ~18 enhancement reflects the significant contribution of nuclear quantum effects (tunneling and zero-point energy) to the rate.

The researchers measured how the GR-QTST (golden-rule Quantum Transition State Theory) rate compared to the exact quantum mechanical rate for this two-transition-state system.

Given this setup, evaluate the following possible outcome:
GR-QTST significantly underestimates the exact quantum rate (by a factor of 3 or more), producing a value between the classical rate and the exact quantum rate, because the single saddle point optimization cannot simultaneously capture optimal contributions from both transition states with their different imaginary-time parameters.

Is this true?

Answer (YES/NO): NO